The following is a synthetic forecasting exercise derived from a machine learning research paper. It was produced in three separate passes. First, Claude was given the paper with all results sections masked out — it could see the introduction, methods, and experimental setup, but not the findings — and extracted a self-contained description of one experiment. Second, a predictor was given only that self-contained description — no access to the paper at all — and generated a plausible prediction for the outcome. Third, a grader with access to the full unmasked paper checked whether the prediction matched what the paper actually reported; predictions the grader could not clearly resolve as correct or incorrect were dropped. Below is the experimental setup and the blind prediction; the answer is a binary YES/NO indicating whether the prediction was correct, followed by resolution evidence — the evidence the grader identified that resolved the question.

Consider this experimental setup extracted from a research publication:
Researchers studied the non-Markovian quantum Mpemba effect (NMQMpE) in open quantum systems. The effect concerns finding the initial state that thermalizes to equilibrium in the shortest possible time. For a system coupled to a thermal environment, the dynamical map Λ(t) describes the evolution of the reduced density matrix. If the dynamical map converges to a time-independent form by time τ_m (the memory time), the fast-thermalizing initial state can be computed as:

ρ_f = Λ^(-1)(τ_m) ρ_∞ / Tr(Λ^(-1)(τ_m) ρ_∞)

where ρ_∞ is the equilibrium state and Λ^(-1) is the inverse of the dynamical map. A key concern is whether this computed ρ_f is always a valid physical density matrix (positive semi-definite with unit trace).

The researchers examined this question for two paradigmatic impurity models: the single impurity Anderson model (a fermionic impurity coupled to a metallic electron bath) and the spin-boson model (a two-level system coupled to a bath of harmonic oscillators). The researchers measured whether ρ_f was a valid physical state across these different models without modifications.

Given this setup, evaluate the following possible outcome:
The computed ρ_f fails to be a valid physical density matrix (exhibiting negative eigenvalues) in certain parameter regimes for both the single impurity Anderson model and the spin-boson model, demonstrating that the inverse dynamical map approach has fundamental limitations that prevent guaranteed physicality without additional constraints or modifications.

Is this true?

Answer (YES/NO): NO